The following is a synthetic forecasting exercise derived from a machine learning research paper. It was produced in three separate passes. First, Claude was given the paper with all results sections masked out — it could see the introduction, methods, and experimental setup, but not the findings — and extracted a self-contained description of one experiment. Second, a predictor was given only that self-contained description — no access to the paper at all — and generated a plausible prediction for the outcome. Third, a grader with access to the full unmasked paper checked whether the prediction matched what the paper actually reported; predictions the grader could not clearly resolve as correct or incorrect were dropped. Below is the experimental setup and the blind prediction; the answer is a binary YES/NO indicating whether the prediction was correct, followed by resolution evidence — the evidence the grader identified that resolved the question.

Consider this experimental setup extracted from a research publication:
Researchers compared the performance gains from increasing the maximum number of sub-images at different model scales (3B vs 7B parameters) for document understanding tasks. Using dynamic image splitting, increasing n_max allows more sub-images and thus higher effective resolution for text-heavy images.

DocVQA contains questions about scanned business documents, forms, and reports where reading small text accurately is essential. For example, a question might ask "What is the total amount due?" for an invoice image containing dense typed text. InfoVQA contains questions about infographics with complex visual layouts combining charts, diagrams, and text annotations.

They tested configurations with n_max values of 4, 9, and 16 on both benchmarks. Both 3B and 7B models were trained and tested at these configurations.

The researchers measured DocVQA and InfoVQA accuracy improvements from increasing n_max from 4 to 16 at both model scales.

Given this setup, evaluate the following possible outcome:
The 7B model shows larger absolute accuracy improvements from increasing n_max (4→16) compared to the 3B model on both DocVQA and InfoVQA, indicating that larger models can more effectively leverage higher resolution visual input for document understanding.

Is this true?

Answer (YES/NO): YES